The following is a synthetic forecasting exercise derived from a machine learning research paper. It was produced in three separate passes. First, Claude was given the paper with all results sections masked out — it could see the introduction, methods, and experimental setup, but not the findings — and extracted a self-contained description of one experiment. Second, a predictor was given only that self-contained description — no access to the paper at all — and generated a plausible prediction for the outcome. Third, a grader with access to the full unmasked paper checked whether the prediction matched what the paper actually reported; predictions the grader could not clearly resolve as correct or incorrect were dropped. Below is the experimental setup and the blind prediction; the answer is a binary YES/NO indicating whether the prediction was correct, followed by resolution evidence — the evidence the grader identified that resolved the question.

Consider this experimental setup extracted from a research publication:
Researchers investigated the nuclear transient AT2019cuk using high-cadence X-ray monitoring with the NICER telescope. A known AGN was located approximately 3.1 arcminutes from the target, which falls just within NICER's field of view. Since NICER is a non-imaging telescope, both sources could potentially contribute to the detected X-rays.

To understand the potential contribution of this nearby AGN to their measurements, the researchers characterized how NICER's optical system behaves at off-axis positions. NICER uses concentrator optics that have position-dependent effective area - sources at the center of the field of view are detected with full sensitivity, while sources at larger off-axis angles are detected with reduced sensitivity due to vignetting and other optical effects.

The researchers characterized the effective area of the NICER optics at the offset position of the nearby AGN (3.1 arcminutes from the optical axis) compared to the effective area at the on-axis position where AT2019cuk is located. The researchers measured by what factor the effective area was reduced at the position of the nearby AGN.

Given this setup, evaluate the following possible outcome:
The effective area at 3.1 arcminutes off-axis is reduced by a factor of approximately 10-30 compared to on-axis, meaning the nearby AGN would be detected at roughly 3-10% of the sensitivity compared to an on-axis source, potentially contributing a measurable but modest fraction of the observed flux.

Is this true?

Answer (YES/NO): NO